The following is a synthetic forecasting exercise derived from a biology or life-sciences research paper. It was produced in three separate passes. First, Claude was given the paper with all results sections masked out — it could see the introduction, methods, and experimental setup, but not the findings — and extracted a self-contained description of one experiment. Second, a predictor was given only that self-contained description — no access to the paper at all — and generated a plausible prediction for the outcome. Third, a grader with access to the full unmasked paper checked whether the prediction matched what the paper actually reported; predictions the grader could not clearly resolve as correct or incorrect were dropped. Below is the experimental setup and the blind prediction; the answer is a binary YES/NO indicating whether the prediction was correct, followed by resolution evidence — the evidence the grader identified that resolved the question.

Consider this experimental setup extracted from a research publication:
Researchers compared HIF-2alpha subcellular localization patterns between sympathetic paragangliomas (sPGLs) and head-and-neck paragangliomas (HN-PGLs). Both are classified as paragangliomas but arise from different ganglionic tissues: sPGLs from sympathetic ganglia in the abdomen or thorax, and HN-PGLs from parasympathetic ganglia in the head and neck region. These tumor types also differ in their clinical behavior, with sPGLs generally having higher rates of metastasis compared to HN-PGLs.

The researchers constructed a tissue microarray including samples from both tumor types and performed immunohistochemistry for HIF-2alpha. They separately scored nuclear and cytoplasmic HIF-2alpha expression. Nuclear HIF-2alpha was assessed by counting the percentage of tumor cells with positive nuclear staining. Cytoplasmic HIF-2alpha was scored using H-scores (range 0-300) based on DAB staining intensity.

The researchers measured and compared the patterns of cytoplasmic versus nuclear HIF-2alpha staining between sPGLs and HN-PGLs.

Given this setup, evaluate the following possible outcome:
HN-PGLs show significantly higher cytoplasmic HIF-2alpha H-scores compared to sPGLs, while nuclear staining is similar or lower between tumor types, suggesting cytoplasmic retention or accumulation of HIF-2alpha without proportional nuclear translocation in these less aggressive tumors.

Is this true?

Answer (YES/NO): NO